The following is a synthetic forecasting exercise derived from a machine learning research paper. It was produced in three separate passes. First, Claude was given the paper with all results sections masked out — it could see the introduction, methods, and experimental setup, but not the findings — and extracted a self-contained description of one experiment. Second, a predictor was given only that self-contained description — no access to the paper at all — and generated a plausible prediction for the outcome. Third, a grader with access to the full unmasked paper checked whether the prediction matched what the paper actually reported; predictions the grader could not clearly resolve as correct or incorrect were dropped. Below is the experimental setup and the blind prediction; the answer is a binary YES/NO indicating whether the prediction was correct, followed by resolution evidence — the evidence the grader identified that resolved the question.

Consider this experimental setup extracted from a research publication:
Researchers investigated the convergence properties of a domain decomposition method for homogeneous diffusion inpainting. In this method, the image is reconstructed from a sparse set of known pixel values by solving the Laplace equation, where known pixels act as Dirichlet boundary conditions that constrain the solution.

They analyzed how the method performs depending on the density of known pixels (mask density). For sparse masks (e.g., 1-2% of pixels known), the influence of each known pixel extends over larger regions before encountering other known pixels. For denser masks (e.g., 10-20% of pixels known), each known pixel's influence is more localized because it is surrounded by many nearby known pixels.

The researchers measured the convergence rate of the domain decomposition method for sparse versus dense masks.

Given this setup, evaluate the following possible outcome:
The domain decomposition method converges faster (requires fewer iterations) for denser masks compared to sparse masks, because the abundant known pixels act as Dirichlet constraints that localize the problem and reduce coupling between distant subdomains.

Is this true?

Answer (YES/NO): YES